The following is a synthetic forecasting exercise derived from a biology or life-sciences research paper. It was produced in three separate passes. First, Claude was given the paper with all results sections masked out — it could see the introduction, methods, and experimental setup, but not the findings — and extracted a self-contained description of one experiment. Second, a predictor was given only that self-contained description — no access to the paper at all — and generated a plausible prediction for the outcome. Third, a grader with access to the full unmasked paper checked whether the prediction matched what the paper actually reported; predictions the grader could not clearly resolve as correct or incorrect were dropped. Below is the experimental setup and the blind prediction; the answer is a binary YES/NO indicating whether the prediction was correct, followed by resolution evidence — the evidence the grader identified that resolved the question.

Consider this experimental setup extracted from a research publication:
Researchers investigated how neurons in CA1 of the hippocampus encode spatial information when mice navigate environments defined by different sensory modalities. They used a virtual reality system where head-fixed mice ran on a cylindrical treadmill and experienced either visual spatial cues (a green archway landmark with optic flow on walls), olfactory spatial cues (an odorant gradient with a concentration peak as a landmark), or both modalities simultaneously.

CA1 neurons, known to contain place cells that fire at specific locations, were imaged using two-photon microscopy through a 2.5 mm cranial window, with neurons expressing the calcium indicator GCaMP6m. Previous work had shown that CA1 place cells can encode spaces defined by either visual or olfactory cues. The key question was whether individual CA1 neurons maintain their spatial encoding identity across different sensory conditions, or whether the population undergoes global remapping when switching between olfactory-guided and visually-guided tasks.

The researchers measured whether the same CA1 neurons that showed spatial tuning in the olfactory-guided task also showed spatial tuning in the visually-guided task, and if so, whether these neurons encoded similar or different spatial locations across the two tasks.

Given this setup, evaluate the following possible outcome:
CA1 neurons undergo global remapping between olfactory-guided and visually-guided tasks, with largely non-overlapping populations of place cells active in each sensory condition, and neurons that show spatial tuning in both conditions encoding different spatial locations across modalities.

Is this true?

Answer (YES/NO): YES